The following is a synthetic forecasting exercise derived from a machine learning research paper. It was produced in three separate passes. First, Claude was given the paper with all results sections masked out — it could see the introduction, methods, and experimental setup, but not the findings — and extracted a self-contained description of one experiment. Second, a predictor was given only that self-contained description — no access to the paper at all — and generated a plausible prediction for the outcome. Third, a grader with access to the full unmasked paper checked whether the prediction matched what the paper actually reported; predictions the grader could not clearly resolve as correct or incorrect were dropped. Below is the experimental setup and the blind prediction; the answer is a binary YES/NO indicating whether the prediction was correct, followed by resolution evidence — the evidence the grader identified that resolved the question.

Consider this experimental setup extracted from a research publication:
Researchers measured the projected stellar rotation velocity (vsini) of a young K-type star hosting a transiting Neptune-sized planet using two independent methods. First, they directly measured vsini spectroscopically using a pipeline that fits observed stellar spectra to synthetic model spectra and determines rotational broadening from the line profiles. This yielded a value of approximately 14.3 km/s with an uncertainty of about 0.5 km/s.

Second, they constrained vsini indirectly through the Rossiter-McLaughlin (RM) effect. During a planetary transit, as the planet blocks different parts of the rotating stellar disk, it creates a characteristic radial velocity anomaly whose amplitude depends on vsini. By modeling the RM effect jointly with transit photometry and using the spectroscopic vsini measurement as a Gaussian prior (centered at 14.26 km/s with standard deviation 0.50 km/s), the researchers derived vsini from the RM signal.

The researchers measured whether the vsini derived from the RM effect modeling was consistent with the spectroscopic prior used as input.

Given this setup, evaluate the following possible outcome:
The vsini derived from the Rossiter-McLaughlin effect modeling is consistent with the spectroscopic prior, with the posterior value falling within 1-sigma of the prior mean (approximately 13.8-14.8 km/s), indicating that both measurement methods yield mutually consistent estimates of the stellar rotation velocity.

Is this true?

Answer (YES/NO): YES